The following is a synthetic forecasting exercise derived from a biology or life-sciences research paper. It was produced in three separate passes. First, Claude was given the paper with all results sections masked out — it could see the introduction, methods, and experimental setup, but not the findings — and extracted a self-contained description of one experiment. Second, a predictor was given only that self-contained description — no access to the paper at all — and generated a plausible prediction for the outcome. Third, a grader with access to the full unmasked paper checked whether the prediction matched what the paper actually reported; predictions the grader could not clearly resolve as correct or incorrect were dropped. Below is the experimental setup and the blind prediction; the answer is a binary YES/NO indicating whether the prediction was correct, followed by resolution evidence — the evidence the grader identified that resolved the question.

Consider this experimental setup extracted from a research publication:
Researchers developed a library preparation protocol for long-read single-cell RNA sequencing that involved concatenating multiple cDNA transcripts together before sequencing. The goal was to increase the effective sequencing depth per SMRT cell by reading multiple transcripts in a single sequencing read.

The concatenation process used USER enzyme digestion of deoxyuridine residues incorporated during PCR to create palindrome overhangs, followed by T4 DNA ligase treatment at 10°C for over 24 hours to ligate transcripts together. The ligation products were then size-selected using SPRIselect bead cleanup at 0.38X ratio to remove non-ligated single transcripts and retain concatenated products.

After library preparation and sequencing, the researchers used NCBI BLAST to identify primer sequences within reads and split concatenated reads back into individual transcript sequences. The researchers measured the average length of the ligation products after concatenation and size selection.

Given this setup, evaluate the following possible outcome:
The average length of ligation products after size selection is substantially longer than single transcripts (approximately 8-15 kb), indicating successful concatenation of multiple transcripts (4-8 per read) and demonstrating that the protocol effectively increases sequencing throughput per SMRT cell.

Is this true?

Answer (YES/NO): YES